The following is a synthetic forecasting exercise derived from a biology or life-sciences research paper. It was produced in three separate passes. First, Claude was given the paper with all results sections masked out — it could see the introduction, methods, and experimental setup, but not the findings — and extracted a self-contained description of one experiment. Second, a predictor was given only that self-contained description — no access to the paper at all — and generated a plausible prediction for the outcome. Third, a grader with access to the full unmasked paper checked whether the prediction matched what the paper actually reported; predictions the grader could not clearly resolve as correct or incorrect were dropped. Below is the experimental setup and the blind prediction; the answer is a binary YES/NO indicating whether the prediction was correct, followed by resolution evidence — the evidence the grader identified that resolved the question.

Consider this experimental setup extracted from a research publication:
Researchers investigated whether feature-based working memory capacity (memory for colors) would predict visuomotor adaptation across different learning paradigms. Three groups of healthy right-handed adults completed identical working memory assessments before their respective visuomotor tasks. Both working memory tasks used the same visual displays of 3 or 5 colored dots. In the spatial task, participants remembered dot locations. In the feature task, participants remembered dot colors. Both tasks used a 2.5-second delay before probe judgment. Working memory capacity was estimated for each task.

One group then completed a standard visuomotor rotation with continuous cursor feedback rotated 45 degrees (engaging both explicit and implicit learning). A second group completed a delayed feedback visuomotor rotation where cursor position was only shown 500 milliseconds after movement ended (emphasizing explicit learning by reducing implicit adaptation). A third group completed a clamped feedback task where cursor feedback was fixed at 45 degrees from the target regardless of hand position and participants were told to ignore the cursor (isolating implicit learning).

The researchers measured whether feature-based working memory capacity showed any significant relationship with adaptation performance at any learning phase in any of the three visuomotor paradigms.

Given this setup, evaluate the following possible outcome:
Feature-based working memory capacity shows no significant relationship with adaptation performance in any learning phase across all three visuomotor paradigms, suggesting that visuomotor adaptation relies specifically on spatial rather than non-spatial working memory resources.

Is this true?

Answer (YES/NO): YES